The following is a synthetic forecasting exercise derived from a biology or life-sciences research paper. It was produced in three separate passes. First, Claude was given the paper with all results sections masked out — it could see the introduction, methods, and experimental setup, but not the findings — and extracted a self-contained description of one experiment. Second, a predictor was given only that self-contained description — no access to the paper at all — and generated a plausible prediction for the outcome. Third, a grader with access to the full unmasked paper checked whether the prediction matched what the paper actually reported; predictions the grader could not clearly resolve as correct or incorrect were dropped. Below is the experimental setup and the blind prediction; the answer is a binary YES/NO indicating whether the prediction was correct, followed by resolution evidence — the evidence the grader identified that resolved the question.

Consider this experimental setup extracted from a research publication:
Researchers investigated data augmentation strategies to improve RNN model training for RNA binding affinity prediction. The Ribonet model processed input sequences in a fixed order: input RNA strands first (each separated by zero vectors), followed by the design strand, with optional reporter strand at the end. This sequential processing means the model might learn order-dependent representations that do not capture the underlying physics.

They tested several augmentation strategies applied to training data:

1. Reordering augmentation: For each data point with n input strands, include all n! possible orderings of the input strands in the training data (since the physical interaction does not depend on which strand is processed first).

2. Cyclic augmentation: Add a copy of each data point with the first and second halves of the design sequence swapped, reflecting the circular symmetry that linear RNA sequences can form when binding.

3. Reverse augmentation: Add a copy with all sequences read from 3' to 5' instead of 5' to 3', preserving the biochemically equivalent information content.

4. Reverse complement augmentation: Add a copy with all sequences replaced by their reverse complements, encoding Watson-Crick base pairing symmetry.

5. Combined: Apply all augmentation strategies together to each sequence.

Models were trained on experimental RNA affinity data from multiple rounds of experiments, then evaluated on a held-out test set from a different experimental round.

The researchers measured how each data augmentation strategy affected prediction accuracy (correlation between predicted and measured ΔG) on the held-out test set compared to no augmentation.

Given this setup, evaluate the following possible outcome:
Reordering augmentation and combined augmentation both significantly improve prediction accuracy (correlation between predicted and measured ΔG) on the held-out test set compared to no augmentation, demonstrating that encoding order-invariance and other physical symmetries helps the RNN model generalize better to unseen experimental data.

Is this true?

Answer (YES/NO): YES